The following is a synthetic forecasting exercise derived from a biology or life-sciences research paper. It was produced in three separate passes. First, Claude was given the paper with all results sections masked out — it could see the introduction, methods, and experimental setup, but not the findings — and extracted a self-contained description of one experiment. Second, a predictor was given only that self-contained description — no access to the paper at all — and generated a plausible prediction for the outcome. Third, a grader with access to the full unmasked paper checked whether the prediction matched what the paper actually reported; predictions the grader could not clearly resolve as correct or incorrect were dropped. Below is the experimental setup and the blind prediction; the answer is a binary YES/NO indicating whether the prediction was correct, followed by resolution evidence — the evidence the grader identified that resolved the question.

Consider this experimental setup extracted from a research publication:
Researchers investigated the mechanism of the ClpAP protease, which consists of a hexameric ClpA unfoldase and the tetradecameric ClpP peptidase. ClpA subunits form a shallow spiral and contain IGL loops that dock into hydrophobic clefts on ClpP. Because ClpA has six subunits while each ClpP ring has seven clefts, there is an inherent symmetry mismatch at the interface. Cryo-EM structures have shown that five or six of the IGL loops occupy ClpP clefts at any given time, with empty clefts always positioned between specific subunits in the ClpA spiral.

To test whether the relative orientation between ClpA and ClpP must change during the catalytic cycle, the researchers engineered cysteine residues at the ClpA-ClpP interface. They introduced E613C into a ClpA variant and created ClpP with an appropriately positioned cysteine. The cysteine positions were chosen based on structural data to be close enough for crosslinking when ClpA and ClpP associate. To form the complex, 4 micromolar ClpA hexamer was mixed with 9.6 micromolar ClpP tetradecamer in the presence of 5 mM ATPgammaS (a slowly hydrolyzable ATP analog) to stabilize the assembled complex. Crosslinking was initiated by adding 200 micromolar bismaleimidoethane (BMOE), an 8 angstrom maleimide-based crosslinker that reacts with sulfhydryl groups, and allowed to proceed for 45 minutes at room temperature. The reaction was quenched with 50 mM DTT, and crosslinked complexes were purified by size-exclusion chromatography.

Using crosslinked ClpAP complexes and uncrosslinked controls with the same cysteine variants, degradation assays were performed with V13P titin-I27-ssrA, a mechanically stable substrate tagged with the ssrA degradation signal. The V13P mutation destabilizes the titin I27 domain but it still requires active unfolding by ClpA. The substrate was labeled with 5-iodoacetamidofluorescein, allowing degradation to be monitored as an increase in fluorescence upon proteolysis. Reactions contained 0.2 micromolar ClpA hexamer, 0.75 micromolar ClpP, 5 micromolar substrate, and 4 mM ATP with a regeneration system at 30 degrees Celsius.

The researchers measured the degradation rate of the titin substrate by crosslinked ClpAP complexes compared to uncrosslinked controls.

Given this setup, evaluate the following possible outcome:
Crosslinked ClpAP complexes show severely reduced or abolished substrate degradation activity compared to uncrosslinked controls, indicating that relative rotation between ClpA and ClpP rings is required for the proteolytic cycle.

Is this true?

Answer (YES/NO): NO